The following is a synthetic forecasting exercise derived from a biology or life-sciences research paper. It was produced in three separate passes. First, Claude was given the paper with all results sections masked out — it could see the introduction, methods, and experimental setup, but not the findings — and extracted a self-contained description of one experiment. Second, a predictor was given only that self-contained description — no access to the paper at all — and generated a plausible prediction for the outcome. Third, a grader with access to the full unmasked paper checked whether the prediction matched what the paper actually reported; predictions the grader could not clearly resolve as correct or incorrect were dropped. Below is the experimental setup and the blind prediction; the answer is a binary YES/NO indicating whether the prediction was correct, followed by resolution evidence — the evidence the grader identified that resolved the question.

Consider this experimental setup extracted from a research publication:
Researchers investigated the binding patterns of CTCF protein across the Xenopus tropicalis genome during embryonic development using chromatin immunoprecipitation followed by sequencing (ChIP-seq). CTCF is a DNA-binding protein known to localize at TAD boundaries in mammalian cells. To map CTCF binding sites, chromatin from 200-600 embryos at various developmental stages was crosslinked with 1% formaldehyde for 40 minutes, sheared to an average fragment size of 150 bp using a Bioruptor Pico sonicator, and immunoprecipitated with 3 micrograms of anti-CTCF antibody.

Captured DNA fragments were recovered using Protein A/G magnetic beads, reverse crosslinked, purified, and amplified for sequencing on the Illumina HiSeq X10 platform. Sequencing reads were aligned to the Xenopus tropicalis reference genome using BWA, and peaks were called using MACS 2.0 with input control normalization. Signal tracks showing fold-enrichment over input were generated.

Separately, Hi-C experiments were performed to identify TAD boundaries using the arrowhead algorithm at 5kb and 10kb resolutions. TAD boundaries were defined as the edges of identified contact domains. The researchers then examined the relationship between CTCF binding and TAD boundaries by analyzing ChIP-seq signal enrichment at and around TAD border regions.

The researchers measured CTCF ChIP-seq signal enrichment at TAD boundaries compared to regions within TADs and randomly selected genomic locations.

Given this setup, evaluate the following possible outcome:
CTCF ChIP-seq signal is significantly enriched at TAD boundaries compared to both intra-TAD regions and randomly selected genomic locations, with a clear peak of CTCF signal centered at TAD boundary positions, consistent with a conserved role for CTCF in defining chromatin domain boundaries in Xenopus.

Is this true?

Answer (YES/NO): YES